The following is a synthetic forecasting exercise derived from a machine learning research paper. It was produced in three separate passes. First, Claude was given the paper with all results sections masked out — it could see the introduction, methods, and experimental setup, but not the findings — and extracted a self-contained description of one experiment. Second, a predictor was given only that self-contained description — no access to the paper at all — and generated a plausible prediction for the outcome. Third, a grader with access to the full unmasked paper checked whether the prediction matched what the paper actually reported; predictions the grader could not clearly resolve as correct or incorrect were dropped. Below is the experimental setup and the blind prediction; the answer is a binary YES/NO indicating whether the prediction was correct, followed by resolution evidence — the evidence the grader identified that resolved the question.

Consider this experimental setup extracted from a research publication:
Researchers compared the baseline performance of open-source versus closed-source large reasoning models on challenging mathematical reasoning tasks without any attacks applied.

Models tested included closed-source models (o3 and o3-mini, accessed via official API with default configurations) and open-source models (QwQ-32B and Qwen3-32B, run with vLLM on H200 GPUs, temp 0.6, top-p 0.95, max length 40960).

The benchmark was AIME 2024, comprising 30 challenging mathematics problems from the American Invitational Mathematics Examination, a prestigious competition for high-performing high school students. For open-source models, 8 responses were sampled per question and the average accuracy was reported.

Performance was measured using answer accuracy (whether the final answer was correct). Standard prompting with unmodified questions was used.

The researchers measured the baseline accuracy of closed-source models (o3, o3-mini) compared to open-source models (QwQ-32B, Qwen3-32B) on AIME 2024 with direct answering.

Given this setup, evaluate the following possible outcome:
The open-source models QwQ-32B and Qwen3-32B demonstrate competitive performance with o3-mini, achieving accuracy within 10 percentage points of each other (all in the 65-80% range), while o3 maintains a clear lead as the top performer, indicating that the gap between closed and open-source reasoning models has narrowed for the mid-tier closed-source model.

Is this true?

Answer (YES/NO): NO